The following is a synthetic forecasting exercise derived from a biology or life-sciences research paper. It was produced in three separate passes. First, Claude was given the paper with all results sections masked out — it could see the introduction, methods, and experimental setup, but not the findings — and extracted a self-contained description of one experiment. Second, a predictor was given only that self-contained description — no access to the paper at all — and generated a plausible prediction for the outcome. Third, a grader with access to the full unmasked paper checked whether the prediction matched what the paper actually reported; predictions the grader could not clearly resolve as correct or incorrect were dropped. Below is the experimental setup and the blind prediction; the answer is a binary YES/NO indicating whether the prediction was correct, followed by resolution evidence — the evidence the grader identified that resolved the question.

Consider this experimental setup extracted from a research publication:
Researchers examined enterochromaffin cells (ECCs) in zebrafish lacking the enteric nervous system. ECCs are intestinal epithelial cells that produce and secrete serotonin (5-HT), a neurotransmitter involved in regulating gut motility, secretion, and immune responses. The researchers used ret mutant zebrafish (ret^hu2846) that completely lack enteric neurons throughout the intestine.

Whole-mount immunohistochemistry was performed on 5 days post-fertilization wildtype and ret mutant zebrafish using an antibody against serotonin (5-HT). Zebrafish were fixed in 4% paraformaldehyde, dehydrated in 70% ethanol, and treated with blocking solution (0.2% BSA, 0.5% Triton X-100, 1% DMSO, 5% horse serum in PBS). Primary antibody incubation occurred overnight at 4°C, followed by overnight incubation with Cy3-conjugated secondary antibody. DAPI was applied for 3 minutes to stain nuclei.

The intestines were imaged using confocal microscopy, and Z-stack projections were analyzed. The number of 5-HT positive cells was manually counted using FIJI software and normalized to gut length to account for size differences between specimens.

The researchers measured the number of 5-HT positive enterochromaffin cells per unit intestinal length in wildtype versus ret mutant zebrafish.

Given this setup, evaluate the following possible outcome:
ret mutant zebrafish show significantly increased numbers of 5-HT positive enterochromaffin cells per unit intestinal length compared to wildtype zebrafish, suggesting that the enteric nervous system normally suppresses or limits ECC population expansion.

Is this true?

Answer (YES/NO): NO